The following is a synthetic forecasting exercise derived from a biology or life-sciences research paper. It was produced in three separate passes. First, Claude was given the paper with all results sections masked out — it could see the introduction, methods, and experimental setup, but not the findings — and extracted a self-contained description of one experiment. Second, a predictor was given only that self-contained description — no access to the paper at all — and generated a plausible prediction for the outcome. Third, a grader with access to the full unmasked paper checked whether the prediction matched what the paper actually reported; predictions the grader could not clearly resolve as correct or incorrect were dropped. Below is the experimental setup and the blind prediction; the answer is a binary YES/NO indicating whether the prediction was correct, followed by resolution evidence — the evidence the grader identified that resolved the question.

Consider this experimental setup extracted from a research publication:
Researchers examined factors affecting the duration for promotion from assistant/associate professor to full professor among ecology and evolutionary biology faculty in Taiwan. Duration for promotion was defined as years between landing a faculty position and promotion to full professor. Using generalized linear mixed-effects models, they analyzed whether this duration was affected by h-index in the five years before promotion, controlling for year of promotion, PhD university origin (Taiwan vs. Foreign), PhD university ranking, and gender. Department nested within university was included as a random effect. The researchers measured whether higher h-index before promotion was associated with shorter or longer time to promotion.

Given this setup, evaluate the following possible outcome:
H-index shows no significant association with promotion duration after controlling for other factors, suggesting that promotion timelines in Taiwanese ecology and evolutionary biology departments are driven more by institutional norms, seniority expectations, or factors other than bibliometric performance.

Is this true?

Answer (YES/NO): YES